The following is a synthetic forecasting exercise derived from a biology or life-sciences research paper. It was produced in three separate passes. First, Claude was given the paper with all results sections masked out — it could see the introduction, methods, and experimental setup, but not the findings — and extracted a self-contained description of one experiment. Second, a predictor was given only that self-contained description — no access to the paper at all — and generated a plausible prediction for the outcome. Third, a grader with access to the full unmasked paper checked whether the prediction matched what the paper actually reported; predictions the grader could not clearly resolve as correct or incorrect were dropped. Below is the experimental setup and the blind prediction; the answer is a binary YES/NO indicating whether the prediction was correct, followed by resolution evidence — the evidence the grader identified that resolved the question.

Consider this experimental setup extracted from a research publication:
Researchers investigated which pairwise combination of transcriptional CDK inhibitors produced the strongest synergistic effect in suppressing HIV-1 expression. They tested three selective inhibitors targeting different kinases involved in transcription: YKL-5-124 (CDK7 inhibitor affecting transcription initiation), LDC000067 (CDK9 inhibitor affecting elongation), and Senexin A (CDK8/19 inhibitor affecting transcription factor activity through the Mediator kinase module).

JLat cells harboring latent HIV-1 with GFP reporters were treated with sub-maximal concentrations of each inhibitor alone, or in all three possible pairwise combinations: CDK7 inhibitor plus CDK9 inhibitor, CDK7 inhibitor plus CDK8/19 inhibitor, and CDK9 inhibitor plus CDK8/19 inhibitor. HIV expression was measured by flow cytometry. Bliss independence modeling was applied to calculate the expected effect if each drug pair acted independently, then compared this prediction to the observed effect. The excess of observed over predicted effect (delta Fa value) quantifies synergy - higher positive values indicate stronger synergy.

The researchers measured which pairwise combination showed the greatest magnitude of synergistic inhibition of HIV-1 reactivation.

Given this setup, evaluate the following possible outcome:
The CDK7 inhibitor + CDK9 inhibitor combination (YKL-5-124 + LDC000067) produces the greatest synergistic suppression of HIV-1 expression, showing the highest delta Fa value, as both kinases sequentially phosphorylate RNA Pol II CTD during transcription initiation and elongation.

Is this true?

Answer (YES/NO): NO